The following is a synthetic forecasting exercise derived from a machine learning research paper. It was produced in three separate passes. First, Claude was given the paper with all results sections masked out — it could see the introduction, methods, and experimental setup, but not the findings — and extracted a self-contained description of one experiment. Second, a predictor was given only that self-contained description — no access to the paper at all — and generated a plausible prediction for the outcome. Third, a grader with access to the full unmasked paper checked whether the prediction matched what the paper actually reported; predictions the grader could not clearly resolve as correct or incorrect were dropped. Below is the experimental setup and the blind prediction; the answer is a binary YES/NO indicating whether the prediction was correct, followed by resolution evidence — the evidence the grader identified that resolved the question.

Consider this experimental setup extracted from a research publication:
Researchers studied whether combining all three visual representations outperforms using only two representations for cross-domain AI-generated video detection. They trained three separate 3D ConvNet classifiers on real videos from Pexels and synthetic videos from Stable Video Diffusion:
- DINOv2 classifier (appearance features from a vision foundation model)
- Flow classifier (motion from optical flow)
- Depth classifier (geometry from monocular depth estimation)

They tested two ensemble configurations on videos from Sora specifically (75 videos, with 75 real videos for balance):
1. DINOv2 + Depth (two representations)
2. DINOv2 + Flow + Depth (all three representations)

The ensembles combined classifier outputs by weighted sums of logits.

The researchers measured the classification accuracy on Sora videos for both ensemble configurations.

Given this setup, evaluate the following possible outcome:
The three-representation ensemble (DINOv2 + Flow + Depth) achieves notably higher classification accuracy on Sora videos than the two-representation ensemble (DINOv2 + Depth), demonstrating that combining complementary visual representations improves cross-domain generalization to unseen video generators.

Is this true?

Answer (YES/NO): NO